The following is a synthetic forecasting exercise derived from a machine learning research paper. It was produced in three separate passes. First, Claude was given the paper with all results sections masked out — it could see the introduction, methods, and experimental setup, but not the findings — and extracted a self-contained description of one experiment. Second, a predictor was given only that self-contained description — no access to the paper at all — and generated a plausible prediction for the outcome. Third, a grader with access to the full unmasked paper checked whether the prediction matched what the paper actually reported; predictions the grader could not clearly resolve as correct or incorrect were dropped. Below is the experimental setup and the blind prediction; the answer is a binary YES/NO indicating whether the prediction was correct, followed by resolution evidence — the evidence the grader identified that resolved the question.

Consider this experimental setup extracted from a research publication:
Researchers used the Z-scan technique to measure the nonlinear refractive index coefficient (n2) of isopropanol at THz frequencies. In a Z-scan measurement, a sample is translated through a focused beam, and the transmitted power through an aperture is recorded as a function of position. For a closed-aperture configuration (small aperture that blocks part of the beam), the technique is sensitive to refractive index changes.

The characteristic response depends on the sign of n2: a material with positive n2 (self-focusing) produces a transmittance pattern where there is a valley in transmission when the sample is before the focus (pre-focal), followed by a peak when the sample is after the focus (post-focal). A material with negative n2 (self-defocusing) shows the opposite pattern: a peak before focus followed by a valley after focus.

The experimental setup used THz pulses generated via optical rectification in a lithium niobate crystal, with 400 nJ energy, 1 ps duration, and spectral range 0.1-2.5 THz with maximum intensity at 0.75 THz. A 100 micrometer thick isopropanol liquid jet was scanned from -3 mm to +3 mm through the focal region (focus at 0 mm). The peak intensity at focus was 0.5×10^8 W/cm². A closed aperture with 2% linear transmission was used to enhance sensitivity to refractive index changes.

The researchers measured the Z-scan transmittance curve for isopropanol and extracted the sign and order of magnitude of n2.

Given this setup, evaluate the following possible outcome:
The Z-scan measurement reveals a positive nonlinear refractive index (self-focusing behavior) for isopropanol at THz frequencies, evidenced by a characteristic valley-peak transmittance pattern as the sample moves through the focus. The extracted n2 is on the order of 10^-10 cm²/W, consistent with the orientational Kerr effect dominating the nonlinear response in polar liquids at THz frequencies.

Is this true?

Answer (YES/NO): NO